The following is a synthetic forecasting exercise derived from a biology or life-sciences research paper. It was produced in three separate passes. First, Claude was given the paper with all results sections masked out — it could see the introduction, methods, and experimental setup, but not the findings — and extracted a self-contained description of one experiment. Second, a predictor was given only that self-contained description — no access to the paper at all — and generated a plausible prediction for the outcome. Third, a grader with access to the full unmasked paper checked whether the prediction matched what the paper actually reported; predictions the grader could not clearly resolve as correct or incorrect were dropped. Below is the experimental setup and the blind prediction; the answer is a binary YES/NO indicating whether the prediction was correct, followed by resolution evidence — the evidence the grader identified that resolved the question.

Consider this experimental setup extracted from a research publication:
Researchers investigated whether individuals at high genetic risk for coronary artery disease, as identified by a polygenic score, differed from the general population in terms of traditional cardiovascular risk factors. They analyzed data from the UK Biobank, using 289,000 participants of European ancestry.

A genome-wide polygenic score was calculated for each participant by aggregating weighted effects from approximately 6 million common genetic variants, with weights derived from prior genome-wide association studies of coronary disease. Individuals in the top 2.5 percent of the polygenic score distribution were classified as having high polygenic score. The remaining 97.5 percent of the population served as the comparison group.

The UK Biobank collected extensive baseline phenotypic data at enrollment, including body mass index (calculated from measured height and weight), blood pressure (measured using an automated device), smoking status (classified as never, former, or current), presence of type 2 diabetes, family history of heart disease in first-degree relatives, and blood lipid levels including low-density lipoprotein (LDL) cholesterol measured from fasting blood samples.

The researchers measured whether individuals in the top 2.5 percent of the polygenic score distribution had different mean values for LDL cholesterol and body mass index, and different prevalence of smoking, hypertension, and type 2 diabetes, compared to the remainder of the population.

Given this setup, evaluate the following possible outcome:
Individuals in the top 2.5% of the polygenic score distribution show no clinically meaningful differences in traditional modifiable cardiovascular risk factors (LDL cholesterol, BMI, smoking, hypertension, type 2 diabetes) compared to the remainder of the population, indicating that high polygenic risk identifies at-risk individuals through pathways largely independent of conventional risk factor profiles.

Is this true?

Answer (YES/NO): NO